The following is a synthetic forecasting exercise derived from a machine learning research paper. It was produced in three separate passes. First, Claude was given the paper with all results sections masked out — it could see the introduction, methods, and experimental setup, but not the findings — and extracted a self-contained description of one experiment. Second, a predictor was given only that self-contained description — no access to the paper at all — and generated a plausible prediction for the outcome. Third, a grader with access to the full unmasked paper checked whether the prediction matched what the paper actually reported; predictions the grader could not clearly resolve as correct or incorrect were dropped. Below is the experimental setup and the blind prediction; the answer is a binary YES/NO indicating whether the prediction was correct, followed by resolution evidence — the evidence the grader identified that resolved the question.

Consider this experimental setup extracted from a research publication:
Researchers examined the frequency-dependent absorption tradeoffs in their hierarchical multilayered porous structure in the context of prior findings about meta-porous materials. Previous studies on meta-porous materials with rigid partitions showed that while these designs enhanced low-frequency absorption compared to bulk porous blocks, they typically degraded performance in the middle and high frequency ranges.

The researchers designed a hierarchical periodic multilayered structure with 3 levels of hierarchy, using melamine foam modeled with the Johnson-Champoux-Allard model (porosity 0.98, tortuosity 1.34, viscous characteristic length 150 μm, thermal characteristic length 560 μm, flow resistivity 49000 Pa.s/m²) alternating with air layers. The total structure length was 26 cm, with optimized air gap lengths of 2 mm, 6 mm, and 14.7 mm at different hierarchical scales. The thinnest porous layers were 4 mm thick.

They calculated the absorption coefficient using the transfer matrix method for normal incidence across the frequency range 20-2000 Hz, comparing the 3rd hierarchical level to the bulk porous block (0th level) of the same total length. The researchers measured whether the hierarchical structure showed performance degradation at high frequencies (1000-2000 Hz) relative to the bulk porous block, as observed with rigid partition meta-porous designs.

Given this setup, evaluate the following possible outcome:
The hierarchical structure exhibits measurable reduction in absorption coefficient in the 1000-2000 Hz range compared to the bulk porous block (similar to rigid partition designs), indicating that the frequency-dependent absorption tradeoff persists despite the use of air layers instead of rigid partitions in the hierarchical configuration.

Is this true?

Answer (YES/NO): NO